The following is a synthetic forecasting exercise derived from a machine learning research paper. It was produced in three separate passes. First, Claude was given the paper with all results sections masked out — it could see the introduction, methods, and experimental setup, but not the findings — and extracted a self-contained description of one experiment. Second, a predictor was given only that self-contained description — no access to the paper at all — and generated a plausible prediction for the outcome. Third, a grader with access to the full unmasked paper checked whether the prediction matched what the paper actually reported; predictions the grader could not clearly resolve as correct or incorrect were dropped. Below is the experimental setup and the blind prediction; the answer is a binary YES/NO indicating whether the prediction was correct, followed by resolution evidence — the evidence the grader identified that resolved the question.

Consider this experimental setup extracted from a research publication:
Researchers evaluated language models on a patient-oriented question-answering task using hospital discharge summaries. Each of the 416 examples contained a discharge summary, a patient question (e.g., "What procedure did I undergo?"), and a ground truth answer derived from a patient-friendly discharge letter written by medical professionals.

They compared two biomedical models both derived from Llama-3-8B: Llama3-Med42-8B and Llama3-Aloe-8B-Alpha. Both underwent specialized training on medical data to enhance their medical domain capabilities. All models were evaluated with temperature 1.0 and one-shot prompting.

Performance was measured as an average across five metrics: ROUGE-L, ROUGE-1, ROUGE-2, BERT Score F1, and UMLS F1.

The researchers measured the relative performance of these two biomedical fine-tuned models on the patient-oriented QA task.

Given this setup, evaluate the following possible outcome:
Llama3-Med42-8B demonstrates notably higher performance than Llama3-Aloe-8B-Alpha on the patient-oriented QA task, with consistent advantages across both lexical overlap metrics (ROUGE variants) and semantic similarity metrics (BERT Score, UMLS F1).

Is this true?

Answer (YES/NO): YES